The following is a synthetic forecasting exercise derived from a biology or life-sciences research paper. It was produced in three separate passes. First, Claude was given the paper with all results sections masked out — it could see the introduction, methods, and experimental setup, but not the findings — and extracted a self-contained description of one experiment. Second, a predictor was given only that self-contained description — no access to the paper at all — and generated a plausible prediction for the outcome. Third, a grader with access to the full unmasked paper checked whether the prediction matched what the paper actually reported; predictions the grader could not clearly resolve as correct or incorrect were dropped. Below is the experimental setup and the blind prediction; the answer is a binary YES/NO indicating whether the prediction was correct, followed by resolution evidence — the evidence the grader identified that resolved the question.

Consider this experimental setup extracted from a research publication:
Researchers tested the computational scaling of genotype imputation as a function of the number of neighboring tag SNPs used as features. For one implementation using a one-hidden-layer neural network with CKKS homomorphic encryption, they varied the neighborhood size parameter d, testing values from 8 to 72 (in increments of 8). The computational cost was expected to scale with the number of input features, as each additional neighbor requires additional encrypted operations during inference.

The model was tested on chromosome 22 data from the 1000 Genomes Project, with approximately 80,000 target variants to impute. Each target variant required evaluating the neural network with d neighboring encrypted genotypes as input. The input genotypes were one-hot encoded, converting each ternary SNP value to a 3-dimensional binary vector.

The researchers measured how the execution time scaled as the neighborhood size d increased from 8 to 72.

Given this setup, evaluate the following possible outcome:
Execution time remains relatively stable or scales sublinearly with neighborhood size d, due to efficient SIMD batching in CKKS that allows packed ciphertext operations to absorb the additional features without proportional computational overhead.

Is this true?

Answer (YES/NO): NO